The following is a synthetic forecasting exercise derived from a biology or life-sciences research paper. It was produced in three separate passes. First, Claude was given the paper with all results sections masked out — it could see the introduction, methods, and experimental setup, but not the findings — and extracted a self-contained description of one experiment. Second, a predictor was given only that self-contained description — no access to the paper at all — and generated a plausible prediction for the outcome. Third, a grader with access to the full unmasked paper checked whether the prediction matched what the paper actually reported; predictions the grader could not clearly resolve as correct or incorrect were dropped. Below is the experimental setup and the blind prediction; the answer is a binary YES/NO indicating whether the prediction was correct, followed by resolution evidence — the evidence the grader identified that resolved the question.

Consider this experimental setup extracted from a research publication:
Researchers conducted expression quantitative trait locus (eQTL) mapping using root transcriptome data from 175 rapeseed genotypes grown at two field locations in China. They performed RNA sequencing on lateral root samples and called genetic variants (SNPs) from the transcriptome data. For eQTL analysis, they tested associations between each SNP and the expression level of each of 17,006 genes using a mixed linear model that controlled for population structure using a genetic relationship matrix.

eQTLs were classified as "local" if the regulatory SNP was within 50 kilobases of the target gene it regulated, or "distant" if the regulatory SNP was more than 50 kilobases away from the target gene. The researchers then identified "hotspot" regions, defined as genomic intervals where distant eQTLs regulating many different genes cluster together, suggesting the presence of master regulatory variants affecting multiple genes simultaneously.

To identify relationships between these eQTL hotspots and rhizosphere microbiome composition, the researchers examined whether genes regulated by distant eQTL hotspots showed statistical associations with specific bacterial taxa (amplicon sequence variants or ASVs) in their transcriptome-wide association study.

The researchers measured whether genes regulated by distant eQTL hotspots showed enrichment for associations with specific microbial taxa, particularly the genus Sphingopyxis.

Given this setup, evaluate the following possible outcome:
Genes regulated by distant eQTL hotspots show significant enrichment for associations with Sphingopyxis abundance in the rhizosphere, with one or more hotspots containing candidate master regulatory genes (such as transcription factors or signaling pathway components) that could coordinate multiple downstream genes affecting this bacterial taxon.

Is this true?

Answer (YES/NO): NO